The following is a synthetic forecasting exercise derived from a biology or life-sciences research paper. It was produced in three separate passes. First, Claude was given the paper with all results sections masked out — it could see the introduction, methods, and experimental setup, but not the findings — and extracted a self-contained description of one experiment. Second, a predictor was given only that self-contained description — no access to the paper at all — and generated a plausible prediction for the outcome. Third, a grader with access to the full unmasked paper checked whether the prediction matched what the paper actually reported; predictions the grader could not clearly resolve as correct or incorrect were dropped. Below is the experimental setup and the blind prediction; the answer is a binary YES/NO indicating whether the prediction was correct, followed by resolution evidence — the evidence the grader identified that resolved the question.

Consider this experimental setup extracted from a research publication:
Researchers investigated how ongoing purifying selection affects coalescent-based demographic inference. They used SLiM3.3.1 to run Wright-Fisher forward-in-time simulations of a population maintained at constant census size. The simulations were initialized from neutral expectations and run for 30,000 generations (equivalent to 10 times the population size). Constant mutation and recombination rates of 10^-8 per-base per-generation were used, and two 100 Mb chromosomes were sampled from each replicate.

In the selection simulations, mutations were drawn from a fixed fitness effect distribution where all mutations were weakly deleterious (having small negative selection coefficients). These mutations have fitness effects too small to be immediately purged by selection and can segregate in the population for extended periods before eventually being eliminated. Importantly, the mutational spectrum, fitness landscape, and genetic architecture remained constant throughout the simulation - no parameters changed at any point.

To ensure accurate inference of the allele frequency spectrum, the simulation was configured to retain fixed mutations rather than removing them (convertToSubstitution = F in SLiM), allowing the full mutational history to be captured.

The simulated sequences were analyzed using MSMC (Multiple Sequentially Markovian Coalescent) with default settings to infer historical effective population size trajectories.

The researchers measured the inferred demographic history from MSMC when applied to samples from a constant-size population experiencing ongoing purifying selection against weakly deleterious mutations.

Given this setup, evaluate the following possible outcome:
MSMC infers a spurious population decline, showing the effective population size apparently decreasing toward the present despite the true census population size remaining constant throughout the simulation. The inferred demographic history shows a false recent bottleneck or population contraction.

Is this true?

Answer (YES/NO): NO